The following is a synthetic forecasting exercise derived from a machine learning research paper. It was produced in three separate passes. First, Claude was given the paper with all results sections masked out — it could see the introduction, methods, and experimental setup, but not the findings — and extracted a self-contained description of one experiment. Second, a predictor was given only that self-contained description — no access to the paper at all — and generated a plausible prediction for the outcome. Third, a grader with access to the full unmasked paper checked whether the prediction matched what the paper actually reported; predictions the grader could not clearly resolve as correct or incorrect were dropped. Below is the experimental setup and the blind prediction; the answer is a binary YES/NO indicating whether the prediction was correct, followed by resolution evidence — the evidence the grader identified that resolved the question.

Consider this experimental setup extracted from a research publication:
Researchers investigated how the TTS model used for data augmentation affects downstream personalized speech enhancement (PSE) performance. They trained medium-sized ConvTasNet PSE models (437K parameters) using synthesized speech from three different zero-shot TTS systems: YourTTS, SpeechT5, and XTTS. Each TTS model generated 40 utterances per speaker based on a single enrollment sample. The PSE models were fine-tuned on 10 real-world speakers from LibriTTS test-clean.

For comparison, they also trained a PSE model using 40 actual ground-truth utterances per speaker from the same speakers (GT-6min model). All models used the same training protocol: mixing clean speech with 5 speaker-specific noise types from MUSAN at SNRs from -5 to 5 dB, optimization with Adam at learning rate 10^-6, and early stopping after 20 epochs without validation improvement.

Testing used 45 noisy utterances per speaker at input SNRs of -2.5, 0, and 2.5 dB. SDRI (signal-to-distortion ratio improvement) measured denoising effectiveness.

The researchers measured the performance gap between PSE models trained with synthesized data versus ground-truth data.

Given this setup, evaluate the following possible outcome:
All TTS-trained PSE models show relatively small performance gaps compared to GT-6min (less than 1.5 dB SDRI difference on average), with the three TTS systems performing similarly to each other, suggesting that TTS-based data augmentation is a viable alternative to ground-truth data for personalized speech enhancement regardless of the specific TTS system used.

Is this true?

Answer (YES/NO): NO